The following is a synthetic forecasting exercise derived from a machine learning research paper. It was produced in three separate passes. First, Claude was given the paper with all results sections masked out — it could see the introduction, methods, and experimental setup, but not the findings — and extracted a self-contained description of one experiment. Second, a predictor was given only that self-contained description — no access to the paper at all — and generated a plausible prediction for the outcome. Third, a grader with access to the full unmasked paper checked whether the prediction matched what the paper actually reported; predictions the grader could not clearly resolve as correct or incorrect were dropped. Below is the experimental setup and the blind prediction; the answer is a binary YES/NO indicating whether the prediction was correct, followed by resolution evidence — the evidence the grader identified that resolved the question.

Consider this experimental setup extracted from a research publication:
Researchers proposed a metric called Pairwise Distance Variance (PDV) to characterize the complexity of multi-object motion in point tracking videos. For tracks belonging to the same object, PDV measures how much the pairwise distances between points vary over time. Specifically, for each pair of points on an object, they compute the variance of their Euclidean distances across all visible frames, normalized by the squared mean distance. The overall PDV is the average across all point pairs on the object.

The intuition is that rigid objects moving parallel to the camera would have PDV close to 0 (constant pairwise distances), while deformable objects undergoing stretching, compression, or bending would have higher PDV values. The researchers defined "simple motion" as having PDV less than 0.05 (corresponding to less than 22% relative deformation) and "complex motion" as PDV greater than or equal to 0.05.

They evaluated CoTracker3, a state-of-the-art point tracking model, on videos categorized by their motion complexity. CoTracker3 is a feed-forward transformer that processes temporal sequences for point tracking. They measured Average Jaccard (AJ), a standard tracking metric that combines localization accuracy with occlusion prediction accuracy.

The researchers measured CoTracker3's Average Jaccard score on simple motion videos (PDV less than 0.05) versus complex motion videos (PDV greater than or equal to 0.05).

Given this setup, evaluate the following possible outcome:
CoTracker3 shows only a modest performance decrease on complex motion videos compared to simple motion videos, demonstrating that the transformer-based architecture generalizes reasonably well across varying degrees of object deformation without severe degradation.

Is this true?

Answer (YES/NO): NO